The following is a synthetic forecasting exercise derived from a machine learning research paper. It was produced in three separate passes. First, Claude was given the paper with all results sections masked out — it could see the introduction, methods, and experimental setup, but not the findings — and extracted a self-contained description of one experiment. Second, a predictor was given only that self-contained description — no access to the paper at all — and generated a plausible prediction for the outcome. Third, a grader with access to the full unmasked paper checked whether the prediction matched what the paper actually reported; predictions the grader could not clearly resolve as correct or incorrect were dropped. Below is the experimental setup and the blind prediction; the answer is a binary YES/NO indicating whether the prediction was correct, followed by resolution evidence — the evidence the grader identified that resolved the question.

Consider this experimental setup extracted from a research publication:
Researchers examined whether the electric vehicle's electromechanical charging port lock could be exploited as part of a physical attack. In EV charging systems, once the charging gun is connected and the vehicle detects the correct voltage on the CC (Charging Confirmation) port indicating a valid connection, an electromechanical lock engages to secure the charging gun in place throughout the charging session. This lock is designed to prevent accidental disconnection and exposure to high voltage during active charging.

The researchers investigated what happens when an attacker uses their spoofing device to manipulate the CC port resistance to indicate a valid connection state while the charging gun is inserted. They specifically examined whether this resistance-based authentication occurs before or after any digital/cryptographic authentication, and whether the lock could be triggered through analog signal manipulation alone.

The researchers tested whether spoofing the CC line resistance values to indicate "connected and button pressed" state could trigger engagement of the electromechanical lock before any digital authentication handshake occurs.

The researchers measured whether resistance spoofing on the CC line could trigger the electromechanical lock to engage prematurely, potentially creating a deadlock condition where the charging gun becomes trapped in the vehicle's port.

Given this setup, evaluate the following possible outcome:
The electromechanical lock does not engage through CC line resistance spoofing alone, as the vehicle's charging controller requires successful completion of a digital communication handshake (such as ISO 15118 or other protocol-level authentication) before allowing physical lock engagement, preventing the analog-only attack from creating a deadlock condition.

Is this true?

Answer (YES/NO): NO